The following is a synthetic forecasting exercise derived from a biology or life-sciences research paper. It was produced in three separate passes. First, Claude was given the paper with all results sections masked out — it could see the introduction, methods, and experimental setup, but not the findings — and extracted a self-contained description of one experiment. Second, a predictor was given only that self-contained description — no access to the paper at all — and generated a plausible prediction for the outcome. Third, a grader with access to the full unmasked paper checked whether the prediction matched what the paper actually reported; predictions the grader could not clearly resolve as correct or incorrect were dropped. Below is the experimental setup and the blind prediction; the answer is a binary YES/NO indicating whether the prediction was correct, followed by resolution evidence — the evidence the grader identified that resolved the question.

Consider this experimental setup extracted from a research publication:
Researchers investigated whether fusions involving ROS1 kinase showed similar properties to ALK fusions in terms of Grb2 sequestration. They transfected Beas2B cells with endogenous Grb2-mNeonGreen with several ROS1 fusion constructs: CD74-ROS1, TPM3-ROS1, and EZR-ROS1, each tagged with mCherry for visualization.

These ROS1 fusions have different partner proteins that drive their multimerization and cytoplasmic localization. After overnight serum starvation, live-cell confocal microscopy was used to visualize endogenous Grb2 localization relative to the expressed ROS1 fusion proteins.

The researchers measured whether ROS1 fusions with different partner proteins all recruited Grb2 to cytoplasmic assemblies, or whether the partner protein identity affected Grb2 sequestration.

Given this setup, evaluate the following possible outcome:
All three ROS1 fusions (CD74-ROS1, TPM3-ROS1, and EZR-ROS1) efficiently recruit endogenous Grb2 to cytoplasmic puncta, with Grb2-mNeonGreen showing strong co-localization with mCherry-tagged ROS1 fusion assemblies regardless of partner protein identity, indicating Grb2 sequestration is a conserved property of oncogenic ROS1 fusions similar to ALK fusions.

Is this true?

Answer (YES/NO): NO